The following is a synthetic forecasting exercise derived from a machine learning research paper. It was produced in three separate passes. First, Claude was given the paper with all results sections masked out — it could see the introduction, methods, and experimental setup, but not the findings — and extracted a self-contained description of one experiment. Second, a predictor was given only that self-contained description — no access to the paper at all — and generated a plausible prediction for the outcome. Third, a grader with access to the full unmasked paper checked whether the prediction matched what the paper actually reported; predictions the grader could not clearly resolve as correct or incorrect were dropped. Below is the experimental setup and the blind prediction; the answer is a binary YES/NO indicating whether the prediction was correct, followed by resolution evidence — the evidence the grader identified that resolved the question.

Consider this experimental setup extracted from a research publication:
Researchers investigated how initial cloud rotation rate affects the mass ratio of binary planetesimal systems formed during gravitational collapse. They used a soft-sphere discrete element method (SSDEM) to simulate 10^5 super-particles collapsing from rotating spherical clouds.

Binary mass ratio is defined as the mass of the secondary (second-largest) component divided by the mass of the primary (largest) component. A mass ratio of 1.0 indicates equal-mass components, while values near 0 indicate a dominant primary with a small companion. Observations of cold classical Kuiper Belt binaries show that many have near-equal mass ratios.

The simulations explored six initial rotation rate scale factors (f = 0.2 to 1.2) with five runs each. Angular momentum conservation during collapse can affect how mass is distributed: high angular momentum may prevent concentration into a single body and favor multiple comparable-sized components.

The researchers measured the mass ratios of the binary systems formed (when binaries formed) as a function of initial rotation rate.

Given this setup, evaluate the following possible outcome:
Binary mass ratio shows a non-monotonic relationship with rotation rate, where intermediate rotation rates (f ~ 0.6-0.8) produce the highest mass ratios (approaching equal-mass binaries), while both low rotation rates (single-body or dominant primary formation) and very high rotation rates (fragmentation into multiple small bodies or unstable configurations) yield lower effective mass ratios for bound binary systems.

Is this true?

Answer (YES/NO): NO